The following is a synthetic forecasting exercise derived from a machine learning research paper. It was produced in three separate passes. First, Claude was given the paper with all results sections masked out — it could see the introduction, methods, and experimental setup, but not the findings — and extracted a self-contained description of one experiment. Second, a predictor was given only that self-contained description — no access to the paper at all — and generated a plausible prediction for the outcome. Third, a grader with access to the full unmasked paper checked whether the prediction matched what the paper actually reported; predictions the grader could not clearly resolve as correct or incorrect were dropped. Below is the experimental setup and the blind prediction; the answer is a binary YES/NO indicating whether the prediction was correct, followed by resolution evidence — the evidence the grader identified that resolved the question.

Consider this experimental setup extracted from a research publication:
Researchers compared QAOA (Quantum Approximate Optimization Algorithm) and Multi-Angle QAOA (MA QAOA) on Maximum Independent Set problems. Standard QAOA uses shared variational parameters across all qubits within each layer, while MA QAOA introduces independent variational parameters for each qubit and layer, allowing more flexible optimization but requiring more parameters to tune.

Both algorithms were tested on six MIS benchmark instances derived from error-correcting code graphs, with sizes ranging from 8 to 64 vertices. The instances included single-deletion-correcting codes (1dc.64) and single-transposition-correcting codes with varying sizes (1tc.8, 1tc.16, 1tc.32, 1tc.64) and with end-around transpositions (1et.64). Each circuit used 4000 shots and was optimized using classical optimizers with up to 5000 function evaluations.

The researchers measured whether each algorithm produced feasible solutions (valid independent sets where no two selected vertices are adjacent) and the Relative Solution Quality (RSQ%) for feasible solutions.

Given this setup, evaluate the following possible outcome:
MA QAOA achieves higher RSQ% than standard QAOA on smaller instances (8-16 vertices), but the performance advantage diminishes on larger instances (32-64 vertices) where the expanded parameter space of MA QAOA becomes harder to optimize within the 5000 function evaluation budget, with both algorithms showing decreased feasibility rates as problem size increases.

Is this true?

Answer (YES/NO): NO